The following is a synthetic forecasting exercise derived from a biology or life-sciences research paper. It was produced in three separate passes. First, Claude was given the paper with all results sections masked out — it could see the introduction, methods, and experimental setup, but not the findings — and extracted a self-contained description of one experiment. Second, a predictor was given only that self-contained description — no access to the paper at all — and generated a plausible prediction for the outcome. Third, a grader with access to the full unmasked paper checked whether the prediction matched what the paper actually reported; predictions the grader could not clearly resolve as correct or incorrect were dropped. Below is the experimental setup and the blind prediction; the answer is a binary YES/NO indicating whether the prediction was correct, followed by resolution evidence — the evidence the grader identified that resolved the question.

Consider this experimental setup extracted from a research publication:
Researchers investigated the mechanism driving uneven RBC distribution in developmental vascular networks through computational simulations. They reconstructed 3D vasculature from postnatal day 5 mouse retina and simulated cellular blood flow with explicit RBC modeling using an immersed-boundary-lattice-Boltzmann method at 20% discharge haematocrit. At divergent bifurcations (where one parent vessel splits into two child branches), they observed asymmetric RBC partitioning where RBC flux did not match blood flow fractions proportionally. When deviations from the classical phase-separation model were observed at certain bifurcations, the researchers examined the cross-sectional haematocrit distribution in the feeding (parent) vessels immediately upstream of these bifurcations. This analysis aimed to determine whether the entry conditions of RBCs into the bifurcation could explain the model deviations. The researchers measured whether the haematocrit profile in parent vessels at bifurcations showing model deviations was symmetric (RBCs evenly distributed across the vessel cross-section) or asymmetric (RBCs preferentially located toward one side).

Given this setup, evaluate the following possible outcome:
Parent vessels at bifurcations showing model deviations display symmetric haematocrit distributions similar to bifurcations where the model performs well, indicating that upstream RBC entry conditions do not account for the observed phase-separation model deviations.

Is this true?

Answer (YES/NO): NO